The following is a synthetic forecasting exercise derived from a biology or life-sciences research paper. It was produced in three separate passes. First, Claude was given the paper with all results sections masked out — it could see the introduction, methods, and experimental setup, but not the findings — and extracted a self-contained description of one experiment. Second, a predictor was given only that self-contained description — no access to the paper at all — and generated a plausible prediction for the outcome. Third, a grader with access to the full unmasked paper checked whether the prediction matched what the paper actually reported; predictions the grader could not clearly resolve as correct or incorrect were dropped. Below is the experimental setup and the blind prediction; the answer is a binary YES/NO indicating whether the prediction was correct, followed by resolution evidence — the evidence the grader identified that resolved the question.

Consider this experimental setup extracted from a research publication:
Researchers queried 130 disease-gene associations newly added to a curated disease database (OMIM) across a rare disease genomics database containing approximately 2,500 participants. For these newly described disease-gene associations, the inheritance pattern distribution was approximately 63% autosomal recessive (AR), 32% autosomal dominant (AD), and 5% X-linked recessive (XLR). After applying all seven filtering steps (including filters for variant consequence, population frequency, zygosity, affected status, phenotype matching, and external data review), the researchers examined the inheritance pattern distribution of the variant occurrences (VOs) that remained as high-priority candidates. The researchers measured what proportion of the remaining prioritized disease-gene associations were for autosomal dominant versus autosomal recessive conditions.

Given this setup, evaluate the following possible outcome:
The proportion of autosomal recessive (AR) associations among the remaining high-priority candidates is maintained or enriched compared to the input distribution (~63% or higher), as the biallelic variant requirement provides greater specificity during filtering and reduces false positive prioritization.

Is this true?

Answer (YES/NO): NO